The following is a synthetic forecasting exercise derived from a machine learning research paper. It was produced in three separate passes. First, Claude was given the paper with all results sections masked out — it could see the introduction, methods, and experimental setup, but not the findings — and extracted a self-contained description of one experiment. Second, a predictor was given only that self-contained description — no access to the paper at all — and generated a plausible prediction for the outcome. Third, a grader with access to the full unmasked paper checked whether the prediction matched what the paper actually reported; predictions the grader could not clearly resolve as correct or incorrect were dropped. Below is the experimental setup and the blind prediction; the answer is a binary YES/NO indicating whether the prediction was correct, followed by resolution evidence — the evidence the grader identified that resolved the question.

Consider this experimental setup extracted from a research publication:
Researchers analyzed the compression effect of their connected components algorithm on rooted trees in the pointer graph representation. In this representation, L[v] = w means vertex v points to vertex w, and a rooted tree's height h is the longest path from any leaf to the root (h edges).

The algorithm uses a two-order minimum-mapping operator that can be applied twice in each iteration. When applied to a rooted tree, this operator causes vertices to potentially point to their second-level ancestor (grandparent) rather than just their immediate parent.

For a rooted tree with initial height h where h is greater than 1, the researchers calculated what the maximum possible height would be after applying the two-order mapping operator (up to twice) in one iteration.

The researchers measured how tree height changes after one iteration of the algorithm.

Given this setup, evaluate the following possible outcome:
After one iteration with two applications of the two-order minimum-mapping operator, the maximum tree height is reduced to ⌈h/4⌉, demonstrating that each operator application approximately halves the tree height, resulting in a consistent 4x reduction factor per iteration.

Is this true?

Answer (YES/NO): NO